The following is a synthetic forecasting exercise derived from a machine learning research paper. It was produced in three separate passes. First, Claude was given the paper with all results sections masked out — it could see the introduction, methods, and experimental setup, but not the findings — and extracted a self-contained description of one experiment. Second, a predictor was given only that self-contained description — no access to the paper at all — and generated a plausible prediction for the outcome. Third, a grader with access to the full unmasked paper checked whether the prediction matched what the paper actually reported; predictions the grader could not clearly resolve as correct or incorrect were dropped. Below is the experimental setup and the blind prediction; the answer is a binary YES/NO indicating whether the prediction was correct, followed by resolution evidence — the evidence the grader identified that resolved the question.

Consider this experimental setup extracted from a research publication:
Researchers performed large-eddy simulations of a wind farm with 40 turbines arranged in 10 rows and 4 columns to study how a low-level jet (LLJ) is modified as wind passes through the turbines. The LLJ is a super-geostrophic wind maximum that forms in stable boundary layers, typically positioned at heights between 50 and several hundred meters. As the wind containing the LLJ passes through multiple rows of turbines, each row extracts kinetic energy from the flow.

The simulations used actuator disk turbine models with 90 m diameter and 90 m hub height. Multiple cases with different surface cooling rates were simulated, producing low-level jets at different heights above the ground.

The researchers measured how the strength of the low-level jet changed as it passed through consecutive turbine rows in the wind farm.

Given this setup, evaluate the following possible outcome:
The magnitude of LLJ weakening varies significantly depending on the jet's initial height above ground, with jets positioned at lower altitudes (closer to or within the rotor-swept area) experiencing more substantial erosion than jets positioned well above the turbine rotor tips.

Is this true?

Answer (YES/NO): YES